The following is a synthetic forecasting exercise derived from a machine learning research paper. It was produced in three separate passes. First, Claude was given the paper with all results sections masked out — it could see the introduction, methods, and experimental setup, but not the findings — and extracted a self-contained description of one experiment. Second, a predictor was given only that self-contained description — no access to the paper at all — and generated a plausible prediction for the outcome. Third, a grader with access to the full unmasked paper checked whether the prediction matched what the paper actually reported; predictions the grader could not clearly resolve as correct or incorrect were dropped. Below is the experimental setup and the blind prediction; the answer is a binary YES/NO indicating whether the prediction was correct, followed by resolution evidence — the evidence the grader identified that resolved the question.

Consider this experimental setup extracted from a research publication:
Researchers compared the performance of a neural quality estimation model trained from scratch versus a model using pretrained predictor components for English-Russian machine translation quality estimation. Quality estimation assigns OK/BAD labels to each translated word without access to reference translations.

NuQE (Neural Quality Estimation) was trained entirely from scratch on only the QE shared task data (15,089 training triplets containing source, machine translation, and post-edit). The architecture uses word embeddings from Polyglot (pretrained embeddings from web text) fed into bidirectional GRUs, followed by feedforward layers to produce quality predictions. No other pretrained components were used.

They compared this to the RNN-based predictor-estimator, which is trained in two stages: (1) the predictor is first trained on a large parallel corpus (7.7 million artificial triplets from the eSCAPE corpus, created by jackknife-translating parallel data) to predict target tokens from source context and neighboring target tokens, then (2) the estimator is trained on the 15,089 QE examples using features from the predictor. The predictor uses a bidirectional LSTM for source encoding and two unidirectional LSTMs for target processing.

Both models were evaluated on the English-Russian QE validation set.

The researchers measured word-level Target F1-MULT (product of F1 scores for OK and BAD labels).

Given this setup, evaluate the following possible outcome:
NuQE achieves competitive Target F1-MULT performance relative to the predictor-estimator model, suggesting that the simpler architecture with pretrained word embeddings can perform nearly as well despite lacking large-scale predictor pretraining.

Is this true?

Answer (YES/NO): YES